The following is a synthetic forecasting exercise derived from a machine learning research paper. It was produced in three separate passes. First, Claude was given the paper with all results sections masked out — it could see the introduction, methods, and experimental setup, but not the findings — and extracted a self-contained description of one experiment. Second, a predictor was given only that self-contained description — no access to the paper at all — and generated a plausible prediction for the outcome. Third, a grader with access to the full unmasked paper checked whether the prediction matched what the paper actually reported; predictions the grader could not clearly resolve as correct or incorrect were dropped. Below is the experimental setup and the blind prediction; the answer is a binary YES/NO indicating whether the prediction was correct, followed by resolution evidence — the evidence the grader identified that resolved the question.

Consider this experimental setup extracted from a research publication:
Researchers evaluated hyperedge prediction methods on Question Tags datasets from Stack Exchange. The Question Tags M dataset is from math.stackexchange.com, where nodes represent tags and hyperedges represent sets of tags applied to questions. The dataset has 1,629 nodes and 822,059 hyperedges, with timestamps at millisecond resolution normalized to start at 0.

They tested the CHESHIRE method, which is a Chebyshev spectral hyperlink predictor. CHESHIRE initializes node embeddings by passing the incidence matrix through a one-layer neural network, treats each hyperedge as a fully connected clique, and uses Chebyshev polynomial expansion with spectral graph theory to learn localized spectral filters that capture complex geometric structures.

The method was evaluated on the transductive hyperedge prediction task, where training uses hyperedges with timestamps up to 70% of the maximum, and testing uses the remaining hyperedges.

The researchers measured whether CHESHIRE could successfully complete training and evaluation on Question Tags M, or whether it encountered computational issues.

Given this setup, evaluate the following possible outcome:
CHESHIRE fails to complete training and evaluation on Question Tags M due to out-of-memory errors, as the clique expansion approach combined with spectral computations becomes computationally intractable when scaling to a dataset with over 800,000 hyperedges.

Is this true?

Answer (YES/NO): NO